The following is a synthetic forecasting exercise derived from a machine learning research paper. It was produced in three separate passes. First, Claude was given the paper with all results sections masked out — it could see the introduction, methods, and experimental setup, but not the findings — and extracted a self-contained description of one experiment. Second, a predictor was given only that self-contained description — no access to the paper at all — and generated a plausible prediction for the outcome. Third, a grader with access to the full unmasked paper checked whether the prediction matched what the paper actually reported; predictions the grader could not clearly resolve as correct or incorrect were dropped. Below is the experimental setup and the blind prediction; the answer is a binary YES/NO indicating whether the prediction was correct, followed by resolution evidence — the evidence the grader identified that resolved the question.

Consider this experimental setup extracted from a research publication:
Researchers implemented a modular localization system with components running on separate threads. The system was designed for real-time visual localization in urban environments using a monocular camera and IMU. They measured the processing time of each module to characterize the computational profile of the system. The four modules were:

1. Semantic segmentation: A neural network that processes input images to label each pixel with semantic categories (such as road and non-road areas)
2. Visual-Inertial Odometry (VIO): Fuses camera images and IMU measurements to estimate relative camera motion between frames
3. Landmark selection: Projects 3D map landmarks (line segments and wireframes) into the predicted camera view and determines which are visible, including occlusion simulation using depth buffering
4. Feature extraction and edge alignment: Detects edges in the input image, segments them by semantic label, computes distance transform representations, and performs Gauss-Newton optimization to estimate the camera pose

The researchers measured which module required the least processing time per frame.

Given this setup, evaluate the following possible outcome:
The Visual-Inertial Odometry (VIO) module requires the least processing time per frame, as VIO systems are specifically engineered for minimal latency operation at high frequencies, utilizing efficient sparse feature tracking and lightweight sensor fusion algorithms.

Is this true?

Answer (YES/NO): NO